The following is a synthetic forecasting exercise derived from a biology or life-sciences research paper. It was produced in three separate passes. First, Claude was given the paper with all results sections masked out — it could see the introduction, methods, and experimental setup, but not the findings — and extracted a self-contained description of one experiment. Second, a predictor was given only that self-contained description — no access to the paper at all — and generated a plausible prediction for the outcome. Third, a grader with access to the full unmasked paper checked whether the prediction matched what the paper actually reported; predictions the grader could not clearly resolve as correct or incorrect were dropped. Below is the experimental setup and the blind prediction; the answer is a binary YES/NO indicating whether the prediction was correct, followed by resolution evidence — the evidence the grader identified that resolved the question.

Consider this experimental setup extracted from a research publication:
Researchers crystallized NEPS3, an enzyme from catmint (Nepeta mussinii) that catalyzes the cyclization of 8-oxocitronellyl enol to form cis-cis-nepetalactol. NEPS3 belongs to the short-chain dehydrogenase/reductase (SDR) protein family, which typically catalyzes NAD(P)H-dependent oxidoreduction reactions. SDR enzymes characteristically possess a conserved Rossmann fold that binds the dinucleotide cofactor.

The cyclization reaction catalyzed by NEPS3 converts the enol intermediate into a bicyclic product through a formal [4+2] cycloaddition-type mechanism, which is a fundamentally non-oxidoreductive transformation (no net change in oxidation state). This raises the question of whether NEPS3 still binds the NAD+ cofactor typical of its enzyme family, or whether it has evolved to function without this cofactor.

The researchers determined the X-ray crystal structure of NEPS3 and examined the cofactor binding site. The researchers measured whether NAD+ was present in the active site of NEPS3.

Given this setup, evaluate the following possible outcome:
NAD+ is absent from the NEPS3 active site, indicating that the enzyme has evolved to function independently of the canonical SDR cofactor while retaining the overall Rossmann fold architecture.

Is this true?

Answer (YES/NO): NO